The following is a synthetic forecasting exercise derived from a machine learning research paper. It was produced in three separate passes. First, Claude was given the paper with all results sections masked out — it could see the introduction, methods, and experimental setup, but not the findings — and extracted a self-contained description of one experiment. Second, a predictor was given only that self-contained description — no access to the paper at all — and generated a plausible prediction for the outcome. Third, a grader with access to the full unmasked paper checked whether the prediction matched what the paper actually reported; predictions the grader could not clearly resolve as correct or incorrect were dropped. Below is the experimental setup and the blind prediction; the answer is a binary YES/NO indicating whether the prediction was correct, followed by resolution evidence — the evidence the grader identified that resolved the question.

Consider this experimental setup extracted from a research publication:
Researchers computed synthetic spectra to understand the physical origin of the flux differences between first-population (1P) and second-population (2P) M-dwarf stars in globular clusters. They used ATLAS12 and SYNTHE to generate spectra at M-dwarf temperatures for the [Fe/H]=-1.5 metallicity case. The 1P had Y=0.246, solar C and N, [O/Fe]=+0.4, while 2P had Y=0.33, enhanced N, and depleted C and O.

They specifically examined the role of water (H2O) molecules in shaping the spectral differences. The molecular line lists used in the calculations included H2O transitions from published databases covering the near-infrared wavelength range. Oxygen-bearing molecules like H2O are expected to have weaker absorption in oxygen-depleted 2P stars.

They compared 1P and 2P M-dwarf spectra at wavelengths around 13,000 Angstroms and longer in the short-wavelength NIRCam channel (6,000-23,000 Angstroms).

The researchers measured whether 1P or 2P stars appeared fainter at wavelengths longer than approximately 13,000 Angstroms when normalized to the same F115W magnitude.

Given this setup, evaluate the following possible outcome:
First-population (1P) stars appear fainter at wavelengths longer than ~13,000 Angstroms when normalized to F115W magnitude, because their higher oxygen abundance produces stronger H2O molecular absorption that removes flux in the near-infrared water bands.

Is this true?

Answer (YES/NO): YES